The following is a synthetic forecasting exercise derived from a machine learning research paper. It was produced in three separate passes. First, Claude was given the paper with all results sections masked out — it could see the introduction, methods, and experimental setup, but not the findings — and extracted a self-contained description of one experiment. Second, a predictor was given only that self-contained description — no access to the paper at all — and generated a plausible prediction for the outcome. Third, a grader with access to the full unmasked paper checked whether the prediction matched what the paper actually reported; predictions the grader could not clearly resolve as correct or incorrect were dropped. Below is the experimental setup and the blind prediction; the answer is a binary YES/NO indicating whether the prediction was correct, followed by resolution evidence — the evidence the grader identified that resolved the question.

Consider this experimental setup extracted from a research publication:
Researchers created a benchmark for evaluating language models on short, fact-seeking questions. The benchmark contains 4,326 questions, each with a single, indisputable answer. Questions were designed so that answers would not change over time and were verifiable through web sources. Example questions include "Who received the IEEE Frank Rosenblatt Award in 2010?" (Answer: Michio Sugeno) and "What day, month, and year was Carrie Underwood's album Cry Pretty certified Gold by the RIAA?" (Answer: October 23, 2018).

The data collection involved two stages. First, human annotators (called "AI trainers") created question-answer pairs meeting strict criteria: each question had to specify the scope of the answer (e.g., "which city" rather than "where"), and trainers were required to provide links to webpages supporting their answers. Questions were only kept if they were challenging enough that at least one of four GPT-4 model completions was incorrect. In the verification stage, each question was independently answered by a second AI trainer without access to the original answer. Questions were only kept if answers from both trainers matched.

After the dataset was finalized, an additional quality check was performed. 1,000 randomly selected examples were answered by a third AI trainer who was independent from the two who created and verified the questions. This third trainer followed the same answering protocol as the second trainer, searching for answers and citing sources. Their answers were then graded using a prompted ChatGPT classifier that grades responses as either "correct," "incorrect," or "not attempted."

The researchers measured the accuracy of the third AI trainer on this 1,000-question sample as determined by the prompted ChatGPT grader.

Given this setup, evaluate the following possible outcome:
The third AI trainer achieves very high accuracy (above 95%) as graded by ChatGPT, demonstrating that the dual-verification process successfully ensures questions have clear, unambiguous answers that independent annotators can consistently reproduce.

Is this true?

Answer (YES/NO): NO